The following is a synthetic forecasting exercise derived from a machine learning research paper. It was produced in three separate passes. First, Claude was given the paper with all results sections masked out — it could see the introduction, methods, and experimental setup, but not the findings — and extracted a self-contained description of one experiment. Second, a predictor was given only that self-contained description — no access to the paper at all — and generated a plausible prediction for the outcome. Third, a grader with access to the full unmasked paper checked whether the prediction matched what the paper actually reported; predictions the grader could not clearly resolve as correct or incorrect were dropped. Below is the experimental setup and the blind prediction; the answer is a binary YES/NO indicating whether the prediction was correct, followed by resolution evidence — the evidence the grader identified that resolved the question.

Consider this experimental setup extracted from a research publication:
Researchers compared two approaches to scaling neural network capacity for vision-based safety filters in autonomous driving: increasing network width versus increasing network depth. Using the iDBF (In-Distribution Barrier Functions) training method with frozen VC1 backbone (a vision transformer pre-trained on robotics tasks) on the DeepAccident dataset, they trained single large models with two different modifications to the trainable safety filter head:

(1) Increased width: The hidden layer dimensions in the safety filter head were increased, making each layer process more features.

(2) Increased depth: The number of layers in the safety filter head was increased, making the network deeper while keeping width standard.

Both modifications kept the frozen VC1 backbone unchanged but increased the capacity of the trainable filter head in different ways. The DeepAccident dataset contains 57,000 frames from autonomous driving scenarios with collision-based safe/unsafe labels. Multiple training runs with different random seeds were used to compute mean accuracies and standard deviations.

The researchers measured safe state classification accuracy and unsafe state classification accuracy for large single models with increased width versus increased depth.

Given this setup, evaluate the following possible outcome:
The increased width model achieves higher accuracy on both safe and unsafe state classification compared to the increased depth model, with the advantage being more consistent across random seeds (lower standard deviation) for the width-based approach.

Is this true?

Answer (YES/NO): NO